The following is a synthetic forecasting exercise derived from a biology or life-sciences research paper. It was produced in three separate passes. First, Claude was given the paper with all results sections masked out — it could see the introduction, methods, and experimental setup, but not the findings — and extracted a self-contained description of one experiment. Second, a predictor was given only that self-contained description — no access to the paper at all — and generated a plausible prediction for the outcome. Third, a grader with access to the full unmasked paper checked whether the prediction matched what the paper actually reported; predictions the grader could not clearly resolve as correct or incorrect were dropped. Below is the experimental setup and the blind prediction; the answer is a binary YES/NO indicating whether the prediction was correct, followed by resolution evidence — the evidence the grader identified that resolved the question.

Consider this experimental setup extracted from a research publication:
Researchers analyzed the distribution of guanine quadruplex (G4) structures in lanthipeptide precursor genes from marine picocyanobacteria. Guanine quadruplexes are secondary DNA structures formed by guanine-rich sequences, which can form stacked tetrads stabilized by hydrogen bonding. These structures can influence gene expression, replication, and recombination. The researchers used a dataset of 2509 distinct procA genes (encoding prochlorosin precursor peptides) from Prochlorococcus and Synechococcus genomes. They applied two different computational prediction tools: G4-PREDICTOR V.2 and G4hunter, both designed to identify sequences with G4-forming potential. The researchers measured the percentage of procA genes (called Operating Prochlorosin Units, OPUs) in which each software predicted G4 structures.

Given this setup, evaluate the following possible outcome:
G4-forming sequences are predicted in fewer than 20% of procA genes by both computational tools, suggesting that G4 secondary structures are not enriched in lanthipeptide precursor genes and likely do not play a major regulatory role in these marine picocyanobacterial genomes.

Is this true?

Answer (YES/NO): NO